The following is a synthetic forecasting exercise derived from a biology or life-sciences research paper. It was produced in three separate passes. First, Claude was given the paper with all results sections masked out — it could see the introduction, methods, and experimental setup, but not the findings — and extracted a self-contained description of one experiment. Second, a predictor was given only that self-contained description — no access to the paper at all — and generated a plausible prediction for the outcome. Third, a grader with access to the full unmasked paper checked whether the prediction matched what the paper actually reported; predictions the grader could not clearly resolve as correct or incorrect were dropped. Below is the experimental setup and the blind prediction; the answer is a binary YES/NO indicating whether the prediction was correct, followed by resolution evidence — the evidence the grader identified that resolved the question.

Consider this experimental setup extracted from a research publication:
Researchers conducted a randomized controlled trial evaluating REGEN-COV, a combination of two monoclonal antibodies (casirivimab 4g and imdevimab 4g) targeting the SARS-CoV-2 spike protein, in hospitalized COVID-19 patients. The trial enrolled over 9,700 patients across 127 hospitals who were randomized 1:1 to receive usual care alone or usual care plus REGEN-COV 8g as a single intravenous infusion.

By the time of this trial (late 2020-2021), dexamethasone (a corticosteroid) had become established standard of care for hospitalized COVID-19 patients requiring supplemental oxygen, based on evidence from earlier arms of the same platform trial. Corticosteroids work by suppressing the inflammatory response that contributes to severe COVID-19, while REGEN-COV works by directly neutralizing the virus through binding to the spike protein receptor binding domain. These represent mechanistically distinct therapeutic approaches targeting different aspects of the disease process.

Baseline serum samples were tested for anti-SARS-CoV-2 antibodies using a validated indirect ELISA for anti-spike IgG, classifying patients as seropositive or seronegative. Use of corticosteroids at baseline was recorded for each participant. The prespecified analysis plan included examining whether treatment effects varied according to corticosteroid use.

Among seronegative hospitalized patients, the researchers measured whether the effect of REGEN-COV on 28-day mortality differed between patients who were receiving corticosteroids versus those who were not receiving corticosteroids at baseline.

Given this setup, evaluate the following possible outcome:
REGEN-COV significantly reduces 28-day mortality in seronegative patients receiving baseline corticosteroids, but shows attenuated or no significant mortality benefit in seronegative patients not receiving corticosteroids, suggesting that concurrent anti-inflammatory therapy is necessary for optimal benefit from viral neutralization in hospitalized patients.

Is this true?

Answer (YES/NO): NO